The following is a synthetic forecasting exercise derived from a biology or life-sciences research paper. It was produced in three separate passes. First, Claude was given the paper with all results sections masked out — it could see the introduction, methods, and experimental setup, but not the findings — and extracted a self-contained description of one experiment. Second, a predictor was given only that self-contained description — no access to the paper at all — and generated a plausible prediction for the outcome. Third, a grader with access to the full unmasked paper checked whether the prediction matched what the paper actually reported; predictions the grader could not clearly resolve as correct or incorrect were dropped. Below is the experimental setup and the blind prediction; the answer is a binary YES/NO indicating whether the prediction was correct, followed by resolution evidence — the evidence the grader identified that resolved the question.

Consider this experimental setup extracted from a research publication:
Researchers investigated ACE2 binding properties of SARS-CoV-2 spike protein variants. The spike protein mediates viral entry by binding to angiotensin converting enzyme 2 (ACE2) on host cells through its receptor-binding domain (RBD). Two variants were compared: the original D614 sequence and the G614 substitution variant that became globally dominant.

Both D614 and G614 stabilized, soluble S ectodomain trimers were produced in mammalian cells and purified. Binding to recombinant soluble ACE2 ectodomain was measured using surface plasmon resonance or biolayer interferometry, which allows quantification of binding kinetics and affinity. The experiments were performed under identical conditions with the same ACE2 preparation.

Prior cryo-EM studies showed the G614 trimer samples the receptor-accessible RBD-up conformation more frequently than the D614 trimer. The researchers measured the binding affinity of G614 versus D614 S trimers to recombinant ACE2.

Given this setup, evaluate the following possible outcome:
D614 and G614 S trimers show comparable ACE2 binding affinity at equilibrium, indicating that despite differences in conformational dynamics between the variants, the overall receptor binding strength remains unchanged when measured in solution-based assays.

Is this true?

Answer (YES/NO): NO